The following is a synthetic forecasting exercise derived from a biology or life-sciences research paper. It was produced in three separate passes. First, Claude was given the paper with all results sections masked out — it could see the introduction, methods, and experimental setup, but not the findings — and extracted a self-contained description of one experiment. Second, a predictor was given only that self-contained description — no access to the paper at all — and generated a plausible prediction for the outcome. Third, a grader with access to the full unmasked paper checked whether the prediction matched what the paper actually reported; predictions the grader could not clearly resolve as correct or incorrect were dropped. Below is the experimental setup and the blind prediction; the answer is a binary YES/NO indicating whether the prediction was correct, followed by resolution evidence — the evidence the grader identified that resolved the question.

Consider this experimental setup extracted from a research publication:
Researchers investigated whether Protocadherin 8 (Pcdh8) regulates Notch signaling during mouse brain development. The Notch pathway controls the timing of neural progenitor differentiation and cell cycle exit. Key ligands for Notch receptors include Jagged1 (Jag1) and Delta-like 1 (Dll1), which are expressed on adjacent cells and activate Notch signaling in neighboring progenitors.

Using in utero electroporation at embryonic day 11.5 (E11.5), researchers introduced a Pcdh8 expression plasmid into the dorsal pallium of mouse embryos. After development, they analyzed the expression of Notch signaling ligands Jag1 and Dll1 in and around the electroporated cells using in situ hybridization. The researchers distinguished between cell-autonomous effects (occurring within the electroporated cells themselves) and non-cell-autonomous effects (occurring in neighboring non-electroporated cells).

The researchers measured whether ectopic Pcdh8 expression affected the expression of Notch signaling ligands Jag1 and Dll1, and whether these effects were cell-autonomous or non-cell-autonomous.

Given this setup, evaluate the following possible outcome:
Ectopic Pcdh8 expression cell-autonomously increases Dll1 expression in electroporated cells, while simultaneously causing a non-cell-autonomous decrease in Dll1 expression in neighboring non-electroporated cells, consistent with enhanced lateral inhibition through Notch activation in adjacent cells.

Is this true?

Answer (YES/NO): NO